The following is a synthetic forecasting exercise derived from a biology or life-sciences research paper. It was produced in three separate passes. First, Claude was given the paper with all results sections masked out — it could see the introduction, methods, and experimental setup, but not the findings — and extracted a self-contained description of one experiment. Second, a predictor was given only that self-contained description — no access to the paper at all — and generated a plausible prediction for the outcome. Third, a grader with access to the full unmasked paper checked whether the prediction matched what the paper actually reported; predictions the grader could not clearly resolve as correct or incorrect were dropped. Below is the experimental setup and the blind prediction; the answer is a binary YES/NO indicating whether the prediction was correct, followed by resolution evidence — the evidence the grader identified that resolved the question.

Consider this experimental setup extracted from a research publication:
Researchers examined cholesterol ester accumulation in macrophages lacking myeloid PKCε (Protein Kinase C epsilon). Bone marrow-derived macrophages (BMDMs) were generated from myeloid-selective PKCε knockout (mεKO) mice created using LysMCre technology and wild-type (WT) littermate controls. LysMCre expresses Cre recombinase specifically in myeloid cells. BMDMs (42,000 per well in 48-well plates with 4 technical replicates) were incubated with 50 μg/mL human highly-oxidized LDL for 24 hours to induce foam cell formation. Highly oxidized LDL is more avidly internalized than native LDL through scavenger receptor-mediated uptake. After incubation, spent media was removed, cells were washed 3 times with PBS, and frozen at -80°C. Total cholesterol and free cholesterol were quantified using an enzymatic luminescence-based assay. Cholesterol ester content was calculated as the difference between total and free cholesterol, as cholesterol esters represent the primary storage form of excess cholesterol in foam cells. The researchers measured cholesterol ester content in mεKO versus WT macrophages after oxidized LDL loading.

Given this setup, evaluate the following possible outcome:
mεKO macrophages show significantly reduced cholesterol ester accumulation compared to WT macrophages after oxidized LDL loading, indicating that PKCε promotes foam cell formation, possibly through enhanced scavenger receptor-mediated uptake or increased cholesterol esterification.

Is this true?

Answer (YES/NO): NO